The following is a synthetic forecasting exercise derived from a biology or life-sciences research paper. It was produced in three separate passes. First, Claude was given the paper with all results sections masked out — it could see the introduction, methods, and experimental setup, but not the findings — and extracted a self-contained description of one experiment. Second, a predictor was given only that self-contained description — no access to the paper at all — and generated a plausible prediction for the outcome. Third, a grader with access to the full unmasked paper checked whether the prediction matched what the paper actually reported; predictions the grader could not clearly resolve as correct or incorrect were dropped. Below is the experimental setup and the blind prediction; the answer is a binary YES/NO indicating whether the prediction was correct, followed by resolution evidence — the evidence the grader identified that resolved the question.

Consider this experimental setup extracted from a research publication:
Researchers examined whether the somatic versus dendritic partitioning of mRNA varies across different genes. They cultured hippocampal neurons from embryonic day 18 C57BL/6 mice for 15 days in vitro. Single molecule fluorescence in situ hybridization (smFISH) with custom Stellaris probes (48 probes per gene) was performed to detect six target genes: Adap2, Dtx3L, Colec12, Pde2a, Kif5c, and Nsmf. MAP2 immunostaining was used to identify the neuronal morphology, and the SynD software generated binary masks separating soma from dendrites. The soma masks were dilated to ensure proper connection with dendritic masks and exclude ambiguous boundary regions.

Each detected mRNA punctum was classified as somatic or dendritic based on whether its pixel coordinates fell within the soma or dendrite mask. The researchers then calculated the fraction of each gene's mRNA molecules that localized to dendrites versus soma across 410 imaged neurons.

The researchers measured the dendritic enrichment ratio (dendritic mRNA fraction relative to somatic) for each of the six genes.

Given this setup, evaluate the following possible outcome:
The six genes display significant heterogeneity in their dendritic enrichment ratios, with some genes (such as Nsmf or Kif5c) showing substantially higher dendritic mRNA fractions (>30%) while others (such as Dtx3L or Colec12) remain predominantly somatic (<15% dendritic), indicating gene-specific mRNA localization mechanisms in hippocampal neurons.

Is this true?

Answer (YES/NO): NO